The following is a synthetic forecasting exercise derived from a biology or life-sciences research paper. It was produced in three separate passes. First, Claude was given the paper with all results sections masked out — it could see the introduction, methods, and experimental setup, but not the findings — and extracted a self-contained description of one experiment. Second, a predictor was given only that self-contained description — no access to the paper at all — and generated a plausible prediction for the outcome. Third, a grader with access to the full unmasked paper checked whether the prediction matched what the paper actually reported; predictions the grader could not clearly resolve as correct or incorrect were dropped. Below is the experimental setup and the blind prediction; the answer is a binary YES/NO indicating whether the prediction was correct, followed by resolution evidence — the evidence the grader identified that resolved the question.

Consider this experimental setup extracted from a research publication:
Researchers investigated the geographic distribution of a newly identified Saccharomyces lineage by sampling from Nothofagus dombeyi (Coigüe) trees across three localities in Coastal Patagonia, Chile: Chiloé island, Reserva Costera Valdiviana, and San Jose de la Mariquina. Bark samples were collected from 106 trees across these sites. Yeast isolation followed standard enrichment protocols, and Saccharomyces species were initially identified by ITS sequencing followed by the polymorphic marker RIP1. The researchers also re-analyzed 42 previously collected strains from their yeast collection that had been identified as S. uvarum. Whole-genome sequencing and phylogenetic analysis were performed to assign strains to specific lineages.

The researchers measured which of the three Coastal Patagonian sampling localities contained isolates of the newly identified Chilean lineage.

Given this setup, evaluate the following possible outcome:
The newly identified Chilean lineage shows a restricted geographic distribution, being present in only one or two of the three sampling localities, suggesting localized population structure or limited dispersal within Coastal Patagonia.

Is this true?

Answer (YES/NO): YES